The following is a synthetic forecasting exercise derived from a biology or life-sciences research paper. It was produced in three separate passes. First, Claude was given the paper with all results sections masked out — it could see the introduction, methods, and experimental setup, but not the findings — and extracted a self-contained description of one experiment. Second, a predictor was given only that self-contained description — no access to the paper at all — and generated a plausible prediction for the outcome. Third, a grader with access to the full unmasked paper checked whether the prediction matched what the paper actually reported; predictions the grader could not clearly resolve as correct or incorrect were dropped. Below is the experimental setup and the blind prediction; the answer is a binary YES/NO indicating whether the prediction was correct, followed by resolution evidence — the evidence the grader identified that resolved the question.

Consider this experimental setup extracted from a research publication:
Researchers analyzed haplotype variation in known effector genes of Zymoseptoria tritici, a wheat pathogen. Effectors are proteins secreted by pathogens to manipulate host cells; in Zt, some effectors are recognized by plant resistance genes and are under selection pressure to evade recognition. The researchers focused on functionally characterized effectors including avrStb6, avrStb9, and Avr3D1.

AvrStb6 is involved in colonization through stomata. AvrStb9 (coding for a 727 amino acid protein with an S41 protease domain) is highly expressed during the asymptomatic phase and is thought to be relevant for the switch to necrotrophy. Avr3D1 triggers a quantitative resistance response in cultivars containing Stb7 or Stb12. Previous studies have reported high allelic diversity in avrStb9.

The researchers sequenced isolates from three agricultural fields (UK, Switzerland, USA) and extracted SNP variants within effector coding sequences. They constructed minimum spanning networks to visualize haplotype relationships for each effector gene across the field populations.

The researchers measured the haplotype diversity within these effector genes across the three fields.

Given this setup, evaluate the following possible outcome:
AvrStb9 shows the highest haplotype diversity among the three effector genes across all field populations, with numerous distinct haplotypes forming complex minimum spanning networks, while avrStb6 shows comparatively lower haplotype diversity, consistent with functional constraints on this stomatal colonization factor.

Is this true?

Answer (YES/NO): NO